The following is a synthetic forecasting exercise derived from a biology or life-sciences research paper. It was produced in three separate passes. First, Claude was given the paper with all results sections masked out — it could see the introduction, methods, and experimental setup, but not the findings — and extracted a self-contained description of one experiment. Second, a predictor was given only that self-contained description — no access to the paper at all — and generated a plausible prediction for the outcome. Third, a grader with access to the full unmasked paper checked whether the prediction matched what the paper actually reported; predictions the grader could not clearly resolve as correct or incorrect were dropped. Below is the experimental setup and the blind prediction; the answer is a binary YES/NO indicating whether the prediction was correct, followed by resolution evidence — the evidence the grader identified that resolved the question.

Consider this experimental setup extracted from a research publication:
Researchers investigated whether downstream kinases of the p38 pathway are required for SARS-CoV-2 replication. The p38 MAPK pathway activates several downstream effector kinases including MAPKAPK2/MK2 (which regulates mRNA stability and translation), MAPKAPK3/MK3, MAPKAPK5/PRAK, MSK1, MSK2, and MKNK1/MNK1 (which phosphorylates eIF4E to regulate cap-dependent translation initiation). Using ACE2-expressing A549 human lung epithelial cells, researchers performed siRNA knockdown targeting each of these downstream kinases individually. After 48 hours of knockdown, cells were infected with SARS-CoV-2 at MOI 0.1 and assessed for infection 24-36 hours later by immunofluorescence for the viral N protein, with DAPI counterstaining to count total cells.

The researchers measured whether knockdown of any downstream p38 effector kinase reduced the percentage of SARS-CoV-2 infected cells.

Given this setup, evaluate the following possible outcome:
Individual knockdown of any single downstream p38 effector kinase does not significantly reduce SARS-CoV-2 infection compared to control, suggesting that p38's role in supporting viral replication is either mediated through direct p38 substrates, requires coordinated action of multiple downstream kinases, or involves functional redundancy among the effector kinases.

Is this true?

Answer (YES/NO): NO